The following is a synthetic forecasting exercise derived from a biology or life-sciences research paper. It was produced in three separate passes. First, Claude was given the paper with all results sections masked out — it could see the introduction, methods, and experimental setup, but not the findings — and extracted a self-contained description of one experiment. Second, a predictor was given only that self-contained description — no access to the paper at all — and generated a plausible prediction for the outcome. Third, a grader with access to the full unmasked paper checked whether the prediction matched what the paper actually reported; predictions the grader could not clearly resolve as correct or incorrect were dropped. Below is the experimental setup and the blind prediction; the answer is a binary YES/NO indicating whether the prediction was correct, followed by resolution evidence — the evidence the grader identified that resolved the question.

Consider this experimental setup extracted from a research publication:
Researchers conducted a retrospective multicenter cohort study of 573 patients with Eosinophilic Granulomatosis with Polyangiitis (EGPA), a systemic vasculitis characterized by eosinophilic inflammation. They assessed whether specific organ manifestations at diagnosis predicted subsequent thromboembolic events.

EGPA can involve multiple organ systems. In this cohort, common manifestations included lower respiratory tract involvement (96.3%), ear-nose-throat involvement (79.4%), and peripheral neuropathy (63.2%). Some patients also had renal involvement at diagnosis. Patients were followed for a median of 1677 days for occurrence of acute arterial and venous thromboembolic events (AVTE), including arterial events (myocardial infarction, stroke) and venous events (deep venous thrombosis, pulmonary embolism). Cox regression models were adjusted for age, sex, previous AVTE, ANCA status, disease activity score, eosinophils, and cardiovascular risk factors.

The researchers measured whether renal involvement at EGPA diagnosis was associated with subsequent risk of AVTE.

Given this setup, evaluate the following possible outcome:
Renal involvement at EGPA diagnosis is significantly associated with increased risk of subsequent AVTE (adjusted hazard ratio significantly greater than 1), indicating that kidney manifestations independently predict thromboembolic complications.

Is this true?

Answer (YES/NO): NO